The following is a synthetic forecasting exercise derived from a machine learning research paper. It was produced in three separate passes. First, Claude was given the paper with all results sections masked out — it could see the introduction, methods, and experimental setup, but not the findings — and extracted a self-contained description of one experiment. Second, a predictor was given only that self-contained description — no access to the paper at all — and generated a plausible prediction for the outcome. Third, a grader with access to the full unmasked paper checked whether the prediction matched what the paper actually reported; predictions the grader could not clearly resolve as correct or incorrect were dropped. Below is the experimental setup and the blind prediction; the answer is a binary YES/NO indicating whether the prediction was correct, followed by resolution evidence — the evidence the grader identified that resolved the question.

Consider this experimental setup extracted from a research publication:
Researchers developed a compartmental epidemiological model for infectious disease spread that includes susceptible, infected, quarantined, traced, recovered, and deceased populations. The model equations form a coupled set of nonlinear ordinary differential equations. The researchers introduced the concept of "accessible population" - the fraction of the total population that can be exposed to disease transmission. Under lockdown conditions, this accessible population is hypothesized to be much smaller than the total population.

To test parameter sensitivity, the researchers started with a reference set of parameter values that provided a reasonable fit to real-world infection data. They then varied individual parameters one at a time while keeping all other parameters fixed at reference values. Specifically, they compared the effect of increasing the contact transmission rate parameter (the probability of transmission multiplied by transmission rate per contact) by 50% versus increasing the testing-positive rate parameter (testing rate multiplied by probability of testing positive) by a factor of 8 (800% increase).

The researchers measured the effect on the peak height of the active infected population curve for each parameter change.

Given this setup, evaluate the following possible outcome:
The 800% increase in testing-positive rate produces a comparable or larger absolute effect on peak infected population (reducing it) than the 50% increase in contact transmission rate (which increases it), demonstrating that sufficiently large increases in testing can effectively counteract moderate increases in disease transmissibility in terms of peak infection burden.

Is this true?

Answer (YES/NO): NO